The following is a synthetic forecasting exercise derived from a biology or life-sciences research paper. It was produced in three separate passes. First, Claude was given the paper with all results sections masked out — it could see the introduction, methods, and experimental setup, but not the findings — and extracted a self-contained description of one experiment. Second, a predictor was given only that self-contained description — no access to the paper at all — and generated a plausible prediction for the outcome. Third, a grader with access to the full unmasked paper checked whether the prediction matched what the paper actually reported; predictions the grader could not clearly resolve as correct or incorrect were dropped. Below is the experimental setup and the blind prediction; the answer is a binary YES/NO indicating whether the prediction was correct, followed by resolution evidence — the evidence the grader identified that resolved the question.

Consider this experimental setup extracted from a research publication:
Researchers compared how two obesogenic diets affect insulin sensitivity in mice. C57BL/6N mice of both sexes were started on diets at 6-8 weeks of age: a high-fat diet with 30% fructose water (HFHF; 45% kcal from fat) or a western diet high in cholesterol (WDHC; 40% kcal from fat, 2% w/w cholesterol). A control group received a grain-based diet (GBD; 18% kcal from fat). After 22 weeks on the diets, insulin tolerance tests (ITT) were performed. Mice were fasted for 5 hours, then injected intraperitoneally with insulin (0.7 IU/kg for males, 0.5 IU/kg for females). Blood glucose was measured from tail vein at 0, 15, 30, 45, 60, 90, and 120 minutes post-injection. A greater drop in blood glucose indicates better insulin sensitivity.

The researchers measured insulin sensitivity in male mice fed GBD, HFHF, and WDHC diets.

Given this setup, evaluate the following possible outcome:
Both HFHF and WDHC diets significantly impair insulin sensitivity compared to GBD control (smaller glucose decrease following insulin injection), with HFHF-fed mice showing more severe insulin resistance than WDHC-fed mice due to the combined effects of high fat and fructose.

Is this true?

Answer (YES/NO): NO